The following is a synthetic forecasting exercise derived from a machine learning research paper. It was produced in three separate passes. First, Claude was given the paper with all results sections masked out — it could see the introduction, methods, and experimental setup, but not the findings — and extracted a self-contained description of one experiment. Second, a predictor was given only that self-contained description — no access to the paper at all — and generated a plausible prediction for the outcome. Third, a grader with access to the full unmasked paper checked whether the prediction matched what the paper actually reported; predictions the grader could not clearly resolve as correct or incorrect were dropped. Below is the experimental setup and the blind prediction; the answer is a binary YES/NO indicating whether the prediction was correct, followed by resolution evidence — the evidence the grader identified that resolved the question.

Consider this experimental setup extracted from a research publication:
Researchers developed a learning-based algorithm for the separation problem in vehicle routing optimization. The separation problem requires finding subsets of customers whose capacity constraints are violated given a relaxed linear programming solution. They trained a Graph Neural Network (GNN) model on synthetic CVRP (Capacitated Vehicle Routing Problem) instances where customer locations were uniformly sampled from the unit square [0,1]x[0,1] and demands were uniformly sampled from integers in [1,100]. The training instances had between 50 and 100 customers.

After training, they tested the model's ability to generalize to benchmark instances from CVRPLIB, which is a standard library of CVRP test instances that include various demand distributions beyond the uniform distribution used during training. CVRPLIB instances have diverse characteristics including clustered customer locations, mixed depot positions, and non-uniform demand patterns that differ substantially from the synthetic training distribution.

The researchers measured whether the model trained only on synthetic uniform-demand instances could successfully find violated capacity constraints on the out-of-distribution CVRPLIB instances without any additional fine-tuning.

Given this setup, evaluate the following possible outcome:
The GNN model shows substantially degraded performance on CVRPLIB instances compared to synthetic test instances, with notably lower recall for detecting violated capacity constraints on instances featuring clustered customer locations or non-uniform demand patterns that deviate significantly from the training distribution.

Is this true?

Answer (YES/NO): NO